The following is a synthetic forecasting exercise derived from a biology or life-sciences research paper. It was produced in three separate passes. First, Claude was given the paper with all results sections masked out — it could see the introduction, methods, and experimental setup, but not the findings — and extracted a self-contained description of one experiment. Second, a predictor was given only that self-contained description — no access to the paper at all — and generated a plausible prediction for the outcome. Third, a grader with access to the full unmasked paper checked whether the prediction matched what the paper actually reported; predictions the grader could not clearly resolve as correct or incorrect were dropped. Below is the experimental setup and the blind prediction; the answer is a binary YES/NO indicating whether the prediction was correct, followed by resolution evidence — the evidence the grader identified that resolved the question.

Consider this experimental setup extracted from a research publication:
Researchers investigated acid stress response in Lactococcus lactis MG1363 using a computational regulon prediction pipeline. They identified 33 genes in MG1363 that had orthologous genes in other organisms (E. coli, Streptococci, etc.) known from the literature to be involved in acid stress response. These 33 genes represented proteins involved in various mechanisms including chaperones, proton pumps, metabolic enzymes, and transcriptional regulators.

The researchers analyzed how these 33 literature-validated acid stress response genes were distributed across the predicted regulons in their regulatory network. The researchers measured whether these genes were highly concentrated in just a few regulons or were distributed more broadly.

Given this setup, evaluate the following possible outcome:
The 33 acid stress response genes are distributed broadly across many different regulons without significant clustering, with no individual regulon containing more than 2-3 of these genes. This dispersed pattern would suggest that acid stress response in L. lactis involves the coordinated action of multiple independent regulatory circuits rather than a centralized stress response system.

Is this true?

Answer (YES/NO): NO